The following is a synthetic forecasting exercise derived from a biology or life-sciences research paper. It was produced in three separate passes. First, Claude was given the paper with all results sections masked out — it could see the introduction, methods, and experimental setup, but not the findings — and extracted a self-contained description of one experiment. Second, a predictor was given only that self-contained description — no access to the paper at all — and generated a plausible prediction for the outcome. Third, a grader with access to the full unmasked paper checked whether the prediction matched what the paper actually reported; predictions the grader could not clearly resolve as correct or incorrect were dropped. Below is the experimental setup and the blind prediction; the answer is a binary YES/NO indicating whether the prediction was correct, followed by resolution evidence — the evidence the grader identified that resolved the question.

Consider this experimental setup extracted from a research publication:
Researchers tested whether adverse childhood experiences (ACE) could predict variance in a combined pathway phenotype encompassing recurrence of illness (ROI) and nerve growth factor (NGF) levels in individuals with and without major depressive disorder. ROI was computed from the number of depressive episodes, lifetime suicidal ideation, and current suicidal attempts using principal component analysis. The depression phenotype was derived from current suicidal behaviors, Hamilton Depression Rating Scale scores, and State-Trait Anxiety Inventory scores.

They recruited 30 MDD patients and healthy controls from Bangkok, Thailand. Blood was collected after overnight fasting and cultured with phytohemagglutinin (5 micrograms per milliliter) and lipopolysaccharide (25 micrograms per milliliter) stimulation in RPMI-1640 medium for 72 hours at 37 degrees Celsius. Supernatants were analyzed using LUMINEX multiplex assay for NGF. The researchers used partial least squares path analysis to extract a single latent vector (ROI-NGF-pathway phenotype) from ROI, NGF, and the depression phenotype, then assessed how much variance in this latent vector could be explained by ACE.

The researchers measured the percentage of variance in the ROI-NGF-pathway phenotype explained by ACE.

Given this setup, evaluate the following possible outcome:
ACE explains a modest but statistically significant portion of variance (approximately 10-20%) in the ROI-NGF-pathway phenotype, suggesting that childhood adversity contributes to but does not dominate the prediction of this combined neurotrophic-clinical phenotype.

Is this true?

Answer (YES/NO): NO